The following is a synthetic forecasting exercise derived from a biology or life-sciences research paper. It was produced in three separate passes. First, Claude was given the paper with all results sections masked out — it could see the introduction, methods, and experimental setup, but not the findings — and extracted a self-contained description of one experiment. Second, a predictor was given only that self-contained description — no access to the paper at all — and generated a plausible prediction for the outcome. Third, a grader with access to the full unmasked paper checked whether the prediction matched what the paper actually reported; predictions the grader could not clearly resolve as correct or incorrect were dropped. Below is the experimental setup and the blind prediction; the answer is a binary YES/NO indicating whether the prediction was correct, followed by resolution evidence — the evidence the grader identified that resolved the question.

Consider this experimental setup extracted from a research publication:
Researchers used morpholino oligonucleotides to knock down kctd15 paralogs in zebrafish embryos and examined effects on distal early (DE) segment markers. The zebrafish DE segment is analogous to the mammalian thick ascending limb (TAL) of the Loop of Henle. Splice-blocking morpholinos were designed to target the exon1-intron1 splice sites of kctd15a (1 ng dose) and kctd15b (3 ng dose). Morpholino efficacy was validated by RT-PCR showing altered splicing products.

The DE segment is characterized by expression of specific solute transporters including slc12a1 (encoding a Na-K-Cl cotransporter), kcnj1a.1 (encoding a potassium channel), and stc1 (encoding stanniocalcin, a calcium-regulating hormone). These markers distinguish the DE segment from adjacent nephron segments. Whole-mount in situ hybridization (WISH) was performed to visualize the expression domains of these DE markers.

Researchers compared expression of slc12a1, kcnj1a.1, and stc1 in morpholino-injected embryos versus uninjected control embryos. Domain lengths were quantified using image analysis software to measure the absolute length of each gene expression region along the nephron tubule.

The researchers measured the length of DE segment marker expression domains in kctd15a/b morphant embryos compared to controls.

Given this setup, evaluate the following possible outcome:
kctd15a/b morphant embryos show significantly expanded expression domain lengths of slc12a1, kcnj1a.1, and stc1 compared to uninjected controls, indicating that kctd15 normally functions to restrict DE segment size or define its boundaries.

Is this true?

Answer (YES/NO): YES